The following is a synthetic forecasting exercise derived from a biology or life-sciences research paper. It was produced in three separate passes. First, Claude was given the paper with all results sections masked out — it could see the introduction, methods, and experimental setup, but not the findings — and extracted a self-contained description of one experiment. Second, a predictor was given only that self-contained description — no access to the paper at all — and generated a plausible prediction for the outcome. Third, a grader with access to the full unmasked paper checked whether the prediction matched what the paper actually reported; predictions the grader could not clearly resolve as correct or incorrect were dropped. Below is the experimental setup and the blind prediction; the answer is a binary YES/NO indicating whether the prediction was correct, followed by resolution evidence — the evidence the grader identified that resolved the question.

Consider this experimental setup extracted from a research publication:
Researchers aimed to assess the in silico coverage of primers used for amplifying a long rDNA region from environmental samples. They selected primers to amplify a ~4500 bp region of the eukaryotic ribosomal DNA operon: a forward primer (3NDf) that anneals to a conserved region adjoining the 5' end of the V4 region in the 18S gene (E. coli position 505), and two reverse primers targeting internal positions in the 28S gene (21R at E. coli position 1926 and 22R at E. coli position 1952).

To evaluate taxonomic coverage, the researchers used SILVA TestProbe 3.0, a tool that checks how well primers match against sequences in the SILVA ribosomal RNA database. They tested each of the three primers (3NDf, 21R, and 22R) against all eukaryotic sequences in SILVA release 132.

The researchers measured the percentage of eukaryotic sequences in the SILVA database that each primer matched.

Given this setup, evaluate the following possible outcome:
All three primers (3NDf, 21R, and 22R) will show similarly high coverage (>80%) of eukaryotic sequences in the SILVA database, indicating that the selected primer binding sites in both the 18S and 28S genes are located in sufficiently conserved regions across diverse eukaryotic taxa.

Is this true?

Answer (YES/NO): YES